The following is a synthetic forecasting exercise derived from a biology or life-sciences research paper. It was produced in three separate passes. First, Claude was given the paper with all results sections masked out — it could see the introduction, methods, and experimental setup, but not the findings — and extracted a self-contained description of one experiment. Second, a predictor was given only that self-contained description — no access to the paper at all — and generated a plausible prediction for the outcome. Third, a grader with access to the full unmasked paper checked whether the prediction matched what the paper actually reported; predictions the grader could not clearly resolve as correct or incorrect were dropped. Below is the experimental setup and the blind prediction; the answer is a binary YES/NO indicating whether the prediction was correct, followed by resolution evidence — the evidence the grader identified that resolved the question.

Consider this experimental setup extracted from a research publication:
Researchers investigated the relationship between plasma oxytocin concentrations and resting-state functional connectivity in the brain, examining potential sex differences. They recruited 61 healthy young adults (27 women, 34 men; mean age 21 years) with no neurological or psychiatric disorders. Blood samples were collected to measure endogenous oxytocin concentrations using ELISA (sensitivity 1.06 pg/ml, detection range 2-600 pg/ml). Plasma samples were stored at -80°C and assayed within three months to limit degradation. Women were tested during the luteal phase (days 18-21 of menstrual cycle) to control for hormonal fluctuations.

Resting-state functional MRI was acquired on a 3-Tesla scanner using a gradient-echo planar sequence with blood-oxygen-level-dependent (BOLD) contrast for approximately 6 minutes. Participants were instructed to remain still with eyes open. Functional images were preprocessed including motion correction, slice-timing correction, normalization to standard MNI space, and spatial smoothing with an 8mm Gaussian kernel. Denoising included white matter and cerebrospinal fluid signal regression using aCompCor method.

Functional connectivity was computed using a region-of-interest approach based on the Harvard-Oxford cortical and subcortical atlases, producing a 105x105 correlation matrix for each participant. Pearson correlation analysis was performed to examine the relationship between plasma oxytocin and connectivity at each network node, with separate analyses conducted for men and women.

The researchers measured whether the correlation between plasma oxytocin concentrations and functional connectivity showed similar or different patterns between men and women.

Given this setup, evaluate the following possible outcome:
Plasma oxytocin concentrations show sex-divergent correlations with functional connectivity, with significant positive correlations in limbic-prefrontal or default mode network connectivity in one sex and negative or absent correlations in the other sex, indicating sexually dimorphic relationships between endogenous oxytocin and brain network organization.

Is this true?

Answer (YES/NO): NO